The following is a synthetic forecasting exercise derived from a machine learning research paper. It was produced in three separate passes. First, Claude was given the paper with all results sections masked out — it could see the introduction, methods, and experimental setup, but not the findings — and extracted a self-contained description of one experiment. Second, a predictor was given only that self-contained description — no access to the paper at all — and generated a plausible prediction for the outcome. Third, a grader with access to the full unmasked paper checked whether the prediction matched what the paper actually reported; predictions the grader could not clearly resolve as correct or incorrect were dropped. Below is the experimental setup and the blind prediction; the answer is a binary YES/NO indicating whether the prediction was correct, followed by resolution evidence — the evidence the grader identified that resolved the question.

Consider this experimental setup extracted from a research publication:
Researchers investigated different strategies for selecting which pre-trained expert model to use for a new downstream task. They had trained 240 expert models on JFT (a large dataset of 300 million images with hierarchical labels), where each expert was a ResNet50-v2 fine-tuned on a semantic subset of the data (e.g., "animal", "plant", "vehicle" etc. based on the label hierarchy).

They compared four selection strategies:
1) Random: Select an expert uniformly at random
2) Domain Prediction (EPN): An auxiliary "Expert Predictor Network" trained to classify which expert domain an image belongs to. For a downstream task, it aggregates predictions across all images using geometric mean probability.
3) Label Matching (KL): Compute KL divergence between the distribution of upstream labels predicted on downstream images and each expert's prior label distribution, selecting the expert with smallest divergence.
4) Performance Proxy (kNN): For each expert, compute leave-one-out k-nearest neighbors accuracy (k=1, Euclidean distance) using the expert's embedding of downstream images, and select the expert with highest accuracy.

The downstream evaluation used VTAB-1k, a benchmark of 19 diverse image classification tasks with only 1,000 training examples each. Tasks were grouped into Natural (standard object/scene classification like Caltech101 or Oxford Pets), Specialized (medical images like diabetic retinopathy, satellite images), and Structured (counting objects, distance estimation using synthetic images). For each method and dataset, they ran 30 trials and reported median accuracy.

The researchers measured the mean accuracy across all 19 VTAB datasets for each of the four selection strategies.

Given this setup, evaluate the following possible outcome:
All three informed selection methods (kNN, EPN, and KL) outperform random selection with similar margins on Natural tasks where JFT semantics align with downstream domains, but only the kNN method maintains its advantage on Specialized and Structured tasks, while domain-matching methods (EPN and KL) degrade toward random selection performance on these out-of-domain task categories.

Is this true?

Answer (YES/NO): NO